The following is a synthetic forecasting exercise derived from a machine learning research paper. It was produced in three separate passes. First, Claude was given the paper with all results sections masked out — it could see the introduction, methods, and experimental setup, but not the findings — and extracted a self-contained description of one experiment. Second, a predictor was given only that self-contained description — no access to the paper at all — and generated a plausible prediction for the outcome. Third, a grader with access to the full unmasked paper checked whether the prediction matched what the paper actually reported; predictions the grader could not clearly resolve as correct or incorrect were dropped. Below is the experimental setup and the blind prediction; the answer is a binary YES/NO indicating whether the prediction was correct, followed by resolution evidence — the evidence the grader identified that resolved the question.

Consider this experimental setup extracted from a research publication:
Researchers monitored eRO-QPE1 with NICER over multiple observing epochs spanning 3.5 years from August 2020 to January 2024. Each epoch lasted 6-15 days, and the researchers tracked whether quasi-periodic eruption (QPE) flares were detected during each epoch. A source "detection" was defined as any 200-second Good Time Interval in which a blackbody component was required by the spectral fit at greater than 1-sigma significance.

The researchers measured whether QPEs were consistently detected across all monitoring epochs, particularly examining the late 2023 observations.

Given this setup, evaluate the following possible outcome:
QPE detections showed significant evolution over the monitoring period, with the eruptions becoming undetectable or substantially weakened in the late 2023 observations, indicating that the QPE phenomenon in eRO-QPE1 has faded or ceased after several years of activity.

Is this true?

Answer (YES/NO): YES